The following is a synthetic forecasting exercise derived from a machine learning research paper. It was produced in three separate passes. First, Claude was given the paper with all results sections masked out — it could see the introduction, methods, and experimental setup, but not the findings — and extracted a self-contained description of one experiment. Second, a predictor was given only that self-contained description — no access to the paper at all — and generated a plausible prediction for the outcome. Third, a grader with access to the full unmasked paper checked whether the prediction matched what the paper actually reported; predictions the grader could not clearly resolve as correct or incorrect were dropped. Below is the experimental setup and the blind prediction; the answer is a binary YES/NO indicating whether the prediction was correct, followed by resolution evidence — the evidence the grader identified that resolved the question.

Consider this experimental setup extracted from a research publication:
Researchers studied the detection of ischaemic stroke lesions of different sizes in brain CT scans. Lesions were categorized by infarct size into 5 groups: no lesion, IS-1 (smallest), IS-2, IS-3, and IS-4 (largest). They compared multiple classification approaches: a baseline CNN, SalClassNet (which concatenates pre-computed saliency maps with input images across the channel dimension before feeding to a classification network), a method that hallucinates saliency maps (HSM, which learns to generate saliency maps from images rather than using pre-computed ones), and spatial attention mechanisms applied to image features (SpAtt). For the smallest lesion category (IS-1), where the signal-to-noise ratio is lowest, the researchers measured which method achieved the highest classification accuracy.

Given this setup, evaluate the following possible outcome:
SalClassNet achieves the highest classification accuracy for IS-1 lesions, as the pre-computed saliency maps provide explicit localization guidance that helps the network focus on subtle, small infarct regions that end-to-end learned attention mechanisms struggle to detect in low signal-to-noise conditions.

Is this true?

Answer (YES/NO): NO